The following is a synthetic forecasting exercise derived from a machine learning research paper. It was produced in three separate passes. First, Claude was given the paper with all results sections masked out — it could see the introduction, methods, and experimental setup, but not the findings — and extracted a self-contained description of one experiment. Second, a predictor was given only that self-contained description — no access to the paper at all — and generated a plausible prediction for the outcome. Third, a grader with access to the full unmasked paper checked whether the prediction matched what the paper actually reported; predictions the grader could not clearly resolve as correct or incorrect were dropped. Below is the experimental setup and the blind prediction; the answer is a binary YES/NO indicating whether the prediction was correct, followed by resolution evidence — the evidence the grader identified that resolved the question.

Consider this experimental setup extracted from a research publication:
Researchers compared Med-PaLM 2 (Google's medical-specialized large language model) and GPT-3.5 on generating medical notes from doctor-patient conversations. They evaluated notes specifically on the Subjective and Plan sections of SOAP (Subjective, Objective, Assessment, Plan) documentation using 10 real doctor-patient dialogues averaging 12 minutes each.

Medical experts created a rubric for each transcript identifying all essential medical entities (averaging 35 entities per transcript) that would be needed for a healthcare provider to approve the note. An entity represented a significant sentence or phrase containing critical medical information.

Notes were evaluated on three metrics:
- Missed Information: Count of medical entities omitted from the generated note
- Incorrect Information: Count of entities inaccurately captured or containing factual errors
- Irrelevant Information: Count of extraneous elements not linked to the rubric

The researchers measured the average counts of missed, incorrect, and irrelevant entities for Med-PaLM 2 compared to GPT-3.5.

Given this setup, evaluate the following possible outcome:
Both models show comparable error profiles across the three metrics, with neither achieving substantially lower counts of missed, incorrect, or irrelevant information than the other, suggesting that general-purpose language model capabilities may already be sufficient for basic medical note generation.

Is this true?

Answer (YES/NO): NO